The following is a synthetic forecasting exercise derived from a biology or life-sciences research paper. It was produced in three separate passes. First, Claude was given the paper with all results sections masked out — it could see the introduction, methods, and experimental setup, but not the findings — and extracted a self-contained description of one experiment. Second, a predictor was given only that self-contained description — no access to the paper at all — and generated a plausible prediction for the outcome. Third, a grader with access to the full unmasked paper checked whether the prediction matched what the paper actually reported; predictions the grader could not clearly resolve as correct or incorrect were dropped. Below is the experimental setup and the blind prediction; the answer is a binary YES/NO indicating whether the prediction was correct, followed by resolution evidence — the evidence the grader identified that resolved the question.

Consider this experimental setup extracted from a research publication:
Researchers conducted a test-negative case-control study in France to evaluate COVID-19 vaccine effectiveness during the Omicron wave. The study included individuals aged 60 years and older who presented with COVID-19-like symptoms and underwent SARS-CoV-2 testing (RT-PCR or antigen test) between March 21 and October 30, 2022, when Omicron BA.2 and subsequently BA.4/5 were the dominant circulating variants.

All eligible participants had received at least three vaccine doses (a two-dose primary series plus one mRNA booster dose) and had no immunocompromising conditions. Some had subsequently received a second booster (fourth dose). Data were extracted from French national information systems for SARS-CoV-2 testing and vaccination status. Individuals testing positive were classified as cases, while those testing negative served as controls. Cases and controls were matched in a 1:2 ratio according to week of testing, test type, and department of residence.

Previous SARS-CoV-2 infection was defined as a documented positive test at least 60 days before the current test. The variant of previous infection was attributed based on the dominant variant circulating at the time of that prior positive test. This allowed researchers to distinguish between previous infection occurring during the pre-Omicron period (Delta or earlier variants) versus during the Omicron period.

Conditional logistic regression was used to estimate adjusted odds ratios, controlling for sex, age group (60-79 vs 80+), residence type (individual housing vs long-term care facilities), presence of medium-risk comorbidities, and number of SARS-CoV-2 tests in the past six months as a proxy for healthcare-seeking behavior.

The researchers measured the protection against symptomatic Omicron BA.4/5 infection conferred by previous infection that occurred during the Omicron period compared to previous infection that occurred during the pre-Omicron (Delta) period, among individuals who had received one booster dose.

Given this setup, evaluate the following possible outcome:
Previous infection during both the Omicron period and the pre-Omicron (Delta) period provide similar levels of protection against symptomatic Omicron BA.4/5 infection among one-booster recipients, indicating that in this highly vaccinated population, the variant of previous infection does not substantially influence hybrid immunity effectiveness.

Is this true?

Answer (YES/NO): NO